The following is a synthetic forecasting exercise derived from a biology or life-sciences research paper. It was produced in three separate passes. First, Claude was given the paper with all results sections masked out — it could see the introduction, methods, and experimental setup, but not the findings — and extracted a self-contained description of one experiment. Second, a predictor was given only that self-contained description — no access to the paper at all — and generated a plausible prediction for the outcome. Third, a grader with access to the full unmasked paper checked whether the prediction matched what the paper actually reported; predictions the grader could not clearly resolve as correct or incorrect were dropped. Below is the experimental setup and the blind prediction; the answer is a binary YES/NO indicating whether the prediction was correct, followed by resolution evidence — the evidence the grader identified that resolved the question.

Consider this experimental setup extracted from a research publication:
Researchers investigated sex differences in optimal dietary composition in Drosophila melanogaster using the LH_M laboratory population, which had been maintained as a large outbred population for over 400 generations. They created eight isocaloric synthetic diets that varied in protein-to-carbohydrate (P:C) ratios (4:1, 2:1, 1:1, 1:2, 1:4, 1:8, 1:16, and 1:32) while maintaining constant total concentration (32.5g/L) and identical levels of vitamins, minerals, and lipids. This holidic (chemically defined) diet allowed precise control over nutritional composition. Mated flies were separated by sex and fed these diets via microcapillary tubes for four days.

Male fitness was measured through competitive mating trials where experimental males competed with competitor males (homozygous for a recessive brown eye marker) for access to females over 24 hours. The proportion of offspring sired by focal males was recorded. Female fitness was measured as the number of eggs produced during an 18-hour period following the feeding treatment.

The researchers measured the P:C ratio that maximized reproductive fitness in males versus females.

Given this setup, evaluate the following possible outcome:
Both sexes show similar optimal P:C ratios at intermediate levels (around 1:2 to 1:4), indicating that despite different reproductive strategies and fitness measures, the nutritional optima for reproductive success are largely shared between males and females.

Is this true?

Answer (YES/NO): NO